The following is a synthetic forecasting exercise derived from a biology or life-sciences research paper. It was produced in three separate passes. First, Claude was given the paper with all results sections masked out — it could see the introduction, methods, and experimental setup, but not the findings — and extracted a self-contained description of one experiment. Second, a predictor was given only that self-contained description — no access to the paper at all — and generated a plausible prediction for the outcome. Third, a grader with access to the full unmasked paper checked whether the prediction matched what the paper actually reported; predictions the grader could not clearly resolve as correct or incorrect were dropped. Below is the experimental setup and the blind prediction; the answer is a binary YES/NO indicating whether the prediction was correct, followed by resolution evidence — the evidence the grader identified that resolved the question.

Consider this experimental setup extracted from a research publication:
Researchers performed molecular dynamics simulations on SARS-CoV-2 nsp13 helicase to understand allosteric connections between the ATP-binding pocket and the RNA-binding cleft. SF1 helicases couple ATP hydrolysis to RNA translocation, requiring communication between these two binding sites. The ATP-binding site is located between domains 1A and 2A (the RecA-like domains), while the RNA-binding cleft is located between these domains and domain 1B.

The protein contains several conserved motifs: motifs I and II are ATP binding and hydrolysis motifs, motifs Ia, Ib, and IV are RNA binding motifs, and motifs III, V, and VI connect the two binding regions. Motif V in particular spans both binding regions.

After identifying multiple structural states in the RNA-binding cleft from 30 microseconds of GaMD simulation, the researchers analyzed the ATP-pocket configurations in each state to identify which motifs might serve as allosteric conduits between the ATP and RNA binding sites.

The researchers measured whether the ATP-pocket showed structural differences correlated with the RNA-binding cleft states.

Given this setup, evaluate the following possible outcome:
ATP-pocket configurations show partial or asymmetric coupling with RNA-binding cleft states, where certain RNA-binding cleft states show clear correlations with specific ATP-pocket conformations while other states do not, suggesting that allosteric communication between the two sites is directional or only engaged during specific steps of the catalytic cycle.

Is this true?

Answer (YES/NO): NO